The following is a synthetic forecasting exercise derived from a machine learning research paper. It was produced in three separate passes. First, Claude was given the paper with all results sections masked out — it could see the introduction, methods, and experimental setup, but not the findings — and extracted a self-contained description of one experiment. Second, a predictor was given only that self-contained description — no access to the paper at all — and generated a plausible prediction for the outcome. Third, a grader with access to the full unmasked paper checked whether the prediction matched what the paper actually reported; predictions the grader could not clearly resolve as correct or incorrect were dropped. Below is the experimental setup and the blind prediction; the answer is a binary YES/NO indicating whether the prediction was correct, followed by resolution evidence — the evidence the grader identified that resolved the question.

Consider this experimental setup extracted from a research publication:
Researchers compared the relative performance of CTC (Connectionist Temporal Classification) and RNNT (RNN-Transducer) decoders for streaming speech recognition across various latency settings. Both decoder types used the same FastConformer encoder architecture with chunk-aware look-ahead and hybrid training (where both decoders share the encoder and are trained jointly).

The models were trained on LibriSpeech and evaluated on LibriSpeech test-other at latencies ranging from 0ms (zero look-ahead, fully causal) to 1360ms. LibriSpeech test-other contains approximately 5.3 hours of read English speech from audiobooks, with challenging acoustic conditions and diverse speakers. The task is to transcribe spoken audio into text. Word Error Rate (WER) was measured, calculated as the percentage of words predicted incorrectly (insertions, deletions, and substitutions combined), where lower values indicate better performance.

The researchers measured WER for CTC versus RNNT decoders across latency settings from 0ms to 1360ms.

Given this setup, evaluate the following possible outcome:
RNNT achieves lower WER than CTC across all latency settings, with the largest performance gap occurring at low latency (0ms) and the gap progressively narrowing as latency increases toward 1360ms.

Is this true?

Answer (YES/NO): NO